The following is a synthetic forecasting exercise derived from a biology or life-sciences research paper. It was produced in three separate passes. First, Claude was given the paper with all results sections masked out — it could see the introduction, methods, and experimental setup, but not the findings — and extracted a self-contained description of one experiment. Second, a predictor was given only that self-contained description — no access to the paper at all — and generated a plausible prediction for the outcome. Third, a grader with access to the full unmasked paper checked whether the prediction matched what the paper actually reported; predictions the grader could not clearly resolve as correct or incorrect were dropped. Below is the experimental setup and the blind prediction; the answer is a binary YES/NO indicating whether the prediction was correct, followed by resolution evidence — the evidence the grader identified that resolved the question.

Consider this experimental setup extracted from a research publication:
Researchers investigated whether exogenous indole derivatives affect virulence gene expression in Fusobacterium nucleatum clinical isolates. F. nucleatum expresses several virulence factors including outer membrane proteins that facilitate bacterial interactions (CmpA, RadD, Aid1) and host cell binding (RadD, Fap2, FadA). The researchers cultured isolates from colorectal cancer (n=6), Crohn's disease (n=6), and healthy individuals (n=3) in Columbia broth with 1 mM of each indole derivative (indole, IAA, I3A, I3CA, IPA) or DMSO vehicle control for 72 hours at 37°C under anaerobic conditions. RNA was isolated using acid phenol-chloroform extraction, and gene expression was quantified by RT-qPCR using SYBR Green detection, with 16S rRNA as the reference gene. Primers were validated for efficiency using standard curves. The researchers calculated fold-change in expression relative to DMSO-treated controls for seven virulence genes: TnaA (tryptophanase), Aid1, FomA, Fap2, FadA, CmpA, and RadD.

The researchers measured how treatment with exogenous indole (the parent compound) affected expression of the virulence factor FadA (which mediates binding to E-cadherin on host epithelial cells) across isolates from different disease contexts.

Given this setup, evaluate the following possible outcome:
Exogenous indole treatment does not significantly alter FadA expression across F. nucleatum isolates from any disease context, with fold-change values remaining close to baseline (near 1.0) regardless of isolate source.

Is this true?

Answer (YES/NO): NO